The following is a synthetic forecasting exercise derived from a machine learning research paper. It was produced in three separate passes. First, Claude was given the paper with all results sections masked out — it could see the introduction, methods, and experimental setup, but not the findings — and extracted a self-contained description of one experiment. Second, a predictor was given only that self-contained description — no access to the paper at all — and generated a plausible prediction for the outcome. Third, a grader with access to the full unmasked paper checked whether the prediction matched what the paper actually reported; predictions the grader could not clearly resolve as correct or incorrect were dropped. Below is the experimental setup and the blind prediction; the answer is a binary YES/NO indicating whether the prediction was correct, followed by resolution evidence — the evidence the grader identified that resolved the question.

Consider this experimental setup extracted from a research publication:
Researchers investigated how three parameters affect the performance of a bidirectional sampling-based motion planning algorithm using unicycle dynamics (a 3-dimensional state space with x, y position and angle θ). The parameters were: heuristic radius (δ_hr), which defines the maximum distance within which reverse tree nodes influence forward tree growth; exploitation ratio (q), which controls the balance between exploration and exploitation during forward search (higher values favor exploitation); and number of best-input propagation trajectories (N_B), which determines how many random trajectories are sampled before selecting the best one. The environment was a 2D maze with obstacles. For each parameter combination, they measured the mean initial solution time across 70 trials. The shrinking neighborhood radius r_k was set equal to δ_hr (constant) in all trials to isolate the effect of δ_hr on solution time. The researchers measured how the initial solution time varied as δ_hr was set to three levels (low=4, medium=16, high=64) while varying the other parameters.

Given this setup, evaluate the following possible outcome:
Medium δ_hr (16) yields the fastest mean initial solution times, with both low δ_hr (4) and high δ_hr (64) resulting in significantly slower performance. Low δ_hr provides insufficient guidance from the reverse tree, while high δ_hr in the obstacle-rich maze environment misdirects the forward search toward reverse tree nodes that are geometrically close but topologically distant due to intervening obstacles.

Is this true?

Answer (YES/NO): NO